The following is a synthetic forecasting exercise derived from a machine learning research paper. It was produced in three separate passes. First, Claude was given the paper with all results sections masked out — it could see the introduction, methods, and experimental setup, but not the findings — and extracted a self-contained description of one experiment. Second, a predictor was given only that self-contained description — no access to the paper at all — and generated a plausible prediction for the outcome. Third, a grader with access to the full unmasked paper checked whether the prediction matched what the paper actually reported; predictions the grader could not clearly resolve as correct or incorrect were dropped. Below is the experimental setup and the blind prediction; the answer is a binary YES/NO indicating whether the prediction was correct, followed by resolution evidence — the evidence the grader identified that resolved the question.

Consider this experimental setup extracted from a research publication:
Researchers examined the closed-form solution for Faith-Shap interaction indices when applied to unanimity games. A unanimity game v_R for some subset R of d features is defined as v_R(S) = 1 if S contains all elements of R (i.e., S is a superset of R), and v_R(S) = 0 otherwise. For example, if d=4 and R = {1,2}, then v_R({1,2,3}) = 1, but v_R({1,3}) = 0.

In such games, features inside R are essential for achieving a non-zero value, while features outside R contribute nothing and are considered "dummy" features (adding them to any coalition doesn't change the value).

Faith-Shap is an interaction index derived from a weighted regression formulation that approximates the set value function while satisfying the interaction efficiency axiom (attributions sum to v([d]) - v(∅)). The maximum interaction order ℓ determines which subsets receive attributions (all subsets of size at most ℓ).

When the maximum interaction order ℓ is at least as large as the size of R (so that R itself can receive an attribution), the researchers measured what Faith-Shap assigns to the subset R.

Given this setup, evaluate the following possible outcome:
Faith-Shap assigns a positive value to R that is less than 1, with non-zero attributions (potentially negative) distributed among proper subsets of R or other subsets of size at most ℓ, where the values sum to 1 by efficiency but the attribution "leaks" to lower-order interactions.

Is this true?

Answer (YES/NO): NO